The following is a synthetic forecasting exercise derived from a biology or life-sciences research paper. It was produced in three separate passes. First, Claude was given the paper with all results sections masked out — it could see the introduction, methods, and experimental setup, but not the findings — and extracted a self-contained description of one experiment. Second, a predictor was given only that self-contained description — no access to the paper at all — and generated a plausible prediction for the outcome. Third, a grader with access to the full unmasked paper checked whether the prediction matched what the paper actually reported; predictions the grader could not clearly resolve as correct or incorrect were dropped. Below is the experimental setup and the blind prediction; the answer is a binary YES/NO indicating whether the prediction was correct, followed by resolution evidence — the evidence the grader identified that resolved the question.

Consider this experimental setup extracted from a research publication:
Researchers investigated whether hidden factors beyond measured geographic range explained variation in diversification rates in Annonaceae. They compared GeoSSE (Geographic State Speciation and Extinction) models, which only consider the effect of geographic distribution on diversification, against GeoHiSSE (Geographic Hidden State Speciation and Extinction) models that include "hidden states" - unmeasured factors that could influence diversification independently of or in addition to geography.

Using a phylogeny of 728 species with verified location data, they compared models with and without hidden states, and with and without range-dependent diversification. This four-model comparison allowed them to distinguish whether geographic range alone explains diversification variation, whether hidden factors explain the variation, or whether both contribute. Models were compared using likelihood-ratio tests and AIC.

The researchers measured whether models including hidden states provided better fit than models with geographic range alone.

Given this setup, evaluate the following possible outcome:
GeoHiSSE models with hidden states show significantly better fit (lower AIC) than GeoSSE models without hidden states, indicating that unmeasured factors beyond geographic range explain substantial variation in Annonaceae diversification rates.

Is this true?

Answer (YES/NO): YES